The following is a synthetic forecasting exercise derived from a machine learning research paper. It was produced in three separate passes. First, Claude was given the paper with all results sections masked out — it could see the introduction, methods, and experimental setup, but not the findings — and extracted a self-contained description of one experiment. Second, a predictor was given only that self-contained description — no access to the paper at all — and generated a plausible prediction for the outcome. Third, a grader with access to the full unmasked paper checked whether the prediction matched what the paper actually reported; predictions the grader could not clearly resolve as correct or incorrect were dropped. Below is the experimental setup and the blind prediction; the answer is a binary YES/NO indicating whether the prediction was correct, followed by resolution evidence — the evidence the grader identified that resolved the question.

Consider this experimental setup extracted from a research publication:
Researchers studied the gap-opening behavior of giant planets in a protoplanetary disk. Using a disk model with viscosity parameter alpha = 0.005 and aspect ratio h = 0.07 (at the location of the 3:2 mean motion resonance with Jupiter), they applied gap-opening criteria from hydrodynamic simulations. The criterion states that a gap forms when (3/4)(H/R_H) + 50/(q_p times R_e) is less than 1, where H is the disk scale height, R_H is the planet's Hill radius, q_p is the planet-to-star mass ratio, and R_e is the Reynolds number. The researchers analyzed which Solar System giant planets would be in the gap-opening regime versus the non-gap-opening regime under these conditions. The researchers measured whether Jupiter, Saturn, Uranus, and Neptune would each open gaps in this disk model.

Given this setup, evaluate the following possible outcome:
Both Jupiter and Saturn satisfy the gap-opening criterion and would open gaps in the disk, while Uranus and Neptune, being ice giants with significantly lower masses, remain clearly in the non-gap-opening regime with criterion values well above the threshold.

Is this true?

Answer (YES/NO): NO